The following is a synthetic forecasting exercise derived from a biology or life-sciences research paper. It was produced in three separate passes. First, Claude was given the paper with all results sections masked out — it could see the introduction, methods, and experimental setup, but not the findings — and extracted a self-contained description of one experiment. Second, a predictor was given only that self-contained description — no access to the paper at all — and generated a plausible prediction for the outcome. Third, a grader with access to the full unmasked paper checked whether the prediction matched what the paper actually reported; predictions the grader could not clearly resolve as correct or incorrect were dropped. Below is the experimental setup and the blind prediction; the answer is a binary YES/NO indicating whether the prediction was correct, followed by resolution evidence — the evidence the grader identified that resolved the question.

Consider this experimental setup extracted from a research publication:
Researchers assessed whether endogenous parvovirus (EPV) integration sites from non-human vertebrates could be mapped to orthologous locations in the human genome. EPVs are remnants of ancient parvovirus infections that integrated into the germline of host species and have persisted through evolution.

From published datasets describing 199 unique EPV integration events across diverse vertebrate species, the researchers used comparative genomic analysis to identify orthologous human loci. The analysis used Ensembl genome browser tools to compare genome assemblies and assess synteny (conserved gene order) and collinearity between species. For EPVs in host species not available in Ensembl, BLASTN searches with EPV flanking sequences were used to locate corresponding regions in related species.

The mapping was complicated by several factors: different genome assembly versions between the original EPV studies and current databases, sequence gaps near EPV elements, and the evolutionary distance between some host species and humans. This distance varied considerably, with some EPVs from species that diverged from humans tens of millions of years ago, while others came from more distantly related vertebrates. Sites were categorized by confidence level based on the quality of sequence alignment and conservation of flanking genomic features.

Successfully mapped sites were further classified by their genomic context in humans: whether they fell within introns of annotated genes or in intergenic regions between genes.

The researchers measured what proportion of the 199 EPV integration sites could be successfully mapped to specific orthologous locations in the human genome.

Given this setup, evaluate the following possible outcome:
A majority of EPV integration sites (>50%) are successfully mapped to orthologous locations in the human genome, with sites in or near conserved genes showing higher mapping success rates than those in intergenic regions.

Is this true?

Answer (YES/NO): NO